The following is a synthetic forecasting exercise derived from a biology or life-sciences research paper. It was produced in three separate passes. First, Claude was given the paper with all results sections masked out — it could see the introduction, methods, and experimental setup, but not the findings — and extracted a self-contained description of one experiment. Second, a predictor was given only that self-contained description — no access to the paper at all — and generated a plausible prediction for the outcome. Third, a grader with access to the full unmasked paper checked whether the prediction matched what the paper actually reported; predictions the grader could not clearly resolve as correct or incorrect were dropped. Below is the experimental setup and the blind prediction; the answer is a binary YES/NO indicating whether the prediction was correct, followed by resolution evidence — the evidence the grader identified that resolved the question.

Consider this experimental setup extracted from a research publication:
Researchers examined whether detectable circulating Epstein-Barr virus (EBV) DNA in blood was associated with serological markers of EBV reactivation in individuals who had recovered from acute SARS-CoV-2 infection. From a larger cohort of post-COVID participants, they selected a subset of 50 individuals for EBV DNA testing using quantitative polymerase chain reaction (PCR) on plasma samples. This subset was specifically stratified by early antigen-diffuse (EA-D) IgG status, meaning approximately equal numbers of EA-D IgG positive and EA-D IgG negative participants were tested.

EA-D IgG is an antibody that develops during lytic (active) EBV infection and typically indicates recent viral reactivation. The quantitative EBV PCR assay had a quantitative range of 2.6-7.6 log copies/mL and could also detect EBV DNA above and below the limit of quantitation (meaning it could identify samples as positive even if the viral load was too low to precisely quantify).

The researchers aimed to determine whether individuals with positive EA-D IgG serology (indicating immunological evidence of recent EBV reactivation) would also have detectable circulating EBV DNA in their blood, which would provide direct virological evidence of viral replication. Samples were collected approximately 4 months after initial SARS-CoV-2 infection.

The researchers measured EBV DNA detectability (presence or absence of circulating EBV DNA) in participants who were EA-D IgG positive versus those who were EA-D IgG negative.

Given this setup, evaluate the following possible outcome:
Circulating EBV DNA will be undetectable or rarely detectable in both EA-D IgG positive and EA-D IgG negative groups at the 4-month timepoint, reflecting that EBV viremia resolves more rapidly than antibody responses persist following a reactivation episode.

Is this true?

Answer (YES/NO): YES